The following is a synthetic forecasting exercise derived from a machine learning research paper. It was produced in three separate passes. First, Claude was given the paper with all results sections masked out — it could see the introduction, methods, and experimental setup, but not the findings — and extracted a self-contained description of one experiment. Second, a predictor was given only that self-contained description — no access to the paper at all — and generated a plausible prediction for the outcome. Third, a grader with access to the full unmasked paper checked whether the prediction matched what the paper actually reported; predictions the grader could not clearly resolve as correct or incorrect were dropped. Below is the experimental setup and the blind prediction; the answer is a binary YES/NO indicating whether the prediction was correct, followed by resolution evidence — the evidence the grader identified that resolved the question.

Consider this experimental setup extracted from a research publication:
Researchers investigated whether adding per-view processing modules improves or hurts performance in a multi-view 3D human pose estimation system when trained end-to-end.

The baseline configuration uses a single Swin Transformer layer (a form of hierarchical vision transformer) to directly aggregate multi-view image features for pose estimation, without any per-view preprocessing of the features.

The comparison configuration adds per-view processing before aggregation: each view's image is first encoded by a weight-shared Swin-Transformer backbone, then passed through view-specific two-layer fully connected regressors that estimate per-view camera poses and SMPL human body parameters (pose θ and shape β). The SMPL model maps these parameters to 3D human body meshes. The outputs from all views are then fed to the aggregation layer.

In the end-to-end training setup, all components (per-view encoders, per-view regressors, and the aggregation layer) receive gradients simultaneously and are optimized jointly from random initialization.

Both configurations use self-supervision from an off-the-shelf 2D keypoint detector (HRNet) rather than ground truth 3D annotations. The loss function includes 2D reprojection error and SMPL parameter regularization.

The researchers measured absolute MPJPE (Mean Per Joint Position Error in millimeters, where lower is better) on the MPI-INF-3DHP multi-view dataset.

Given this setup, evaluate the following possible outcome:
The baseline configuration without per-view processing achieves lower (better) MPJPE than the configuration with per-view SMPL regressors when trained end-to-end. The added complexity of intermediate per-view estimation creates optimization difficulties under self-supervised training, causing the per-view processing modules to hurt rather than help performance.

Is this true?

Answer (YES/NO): YES